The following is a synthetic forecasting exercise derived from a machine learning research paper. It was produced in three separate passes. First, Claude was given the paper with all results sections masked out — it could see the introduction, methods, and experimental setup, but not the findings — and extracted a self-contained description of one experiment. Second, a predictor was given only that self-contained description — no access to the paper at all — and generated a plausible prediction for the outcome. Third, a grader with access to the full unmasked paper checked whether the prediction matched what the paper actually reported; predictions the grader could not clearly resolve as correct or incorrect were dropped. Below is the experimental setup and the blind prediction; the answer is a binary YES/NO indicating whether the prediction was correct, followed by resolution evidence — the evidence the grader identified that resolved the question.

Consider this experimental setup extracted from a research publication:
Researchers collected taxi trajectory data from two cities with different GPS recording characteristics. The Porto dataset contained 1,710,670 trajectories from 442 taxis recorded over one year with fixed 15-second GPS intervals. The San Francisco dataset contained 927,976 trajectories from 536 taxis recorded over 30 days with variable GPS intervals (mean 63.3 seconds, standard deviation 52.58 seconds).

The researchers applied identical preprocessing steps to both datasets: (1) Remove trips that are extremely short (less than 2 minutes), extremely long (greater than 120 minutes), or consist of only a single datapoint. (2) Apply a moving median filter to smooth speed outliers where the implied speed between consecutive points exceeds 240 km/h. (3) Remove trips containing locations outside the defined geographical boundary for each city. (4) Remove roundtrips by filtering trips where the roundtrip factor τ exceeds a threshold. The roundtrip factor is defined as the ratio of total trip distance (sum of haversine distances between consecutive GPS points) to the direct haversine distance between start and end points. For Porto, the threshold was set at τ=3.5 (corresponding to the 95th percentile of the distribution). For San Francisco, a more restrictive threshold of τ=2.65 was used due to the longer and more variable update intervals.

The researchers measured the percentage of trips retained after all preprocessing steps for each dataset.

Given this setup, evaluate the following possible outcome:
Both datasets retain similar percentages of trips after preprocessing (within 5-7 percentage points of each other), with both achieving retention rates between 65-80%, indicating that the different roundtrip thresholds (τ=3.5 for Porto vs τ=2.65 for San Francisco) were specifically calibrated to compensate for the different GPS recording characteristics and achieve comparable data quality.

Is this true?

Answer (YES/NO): NO